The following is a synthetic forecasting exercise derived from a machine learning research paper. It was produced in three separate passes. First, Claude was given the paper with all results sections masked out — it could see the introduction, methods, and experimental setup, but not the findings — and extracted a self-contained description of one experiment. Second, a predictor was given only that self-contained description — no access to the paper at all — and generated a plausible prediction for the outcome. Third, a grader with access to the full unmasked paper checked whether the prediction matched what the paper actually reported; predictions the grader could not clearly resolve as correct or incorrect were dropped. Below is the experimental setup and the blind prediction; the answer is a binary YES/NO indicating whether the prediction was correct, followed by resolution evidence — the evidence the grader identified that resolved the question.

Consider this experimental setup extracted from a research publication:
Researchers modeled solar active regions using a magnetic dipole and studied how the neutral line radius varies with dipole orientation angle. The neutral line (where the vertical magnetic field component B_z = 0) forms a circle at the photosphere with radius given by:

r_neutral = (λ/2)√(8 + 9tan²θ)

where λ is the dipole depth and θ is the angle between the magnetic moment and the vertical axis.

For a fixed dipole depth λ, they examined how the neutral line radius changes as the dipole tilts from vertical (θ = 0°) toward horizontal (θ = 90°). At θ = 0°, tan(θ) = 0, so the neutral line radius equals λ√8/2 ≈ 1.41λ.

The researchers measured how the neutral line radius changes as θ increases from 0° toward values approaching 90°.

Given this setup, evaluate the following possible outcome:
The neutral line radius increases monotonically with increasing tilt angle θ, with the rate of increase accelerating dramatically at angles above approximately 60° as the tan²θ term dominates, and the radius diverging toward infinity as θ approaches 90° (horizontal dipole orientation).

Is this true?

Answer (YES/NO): YES